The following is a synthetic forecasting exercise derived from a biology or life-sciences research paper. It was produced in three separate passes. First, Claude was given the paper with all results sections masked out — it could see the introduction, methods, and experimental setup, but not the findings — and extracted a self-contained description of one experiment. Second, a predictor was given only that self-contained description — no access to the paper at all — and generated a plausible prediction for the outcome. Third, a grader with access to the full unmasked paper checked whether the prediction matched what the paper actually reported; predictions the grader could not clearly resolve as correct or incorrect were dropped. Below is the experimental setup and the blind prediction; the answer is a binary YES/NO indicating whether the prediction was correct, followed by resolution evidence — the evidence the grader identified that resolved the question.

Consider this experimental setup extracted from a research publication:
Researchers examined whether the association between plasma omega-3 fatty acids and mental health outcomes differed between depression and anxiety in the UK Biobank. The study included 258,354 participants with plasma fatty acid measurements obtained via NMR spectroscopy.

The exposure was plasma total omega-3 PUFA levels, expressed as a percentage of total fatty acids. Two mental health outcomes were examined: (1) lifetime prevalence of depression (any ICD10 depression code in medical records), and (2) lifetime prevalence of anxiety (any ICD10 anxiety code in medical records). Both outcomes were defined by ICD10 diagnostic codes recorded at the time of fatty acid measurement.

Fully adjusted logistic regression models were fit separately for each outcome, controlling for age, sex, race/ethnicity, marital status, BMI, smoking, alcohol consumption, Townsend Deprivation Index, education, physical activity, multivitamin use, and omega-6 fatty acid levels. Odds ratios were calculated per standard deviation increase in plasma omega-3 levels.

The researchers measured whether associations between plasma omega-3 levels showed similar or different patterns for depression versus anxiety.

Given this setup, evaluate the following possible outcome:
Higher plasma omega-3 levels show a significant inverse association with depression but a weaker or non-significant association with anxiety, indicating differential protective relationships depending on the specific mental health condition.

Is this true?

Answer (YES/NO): NO